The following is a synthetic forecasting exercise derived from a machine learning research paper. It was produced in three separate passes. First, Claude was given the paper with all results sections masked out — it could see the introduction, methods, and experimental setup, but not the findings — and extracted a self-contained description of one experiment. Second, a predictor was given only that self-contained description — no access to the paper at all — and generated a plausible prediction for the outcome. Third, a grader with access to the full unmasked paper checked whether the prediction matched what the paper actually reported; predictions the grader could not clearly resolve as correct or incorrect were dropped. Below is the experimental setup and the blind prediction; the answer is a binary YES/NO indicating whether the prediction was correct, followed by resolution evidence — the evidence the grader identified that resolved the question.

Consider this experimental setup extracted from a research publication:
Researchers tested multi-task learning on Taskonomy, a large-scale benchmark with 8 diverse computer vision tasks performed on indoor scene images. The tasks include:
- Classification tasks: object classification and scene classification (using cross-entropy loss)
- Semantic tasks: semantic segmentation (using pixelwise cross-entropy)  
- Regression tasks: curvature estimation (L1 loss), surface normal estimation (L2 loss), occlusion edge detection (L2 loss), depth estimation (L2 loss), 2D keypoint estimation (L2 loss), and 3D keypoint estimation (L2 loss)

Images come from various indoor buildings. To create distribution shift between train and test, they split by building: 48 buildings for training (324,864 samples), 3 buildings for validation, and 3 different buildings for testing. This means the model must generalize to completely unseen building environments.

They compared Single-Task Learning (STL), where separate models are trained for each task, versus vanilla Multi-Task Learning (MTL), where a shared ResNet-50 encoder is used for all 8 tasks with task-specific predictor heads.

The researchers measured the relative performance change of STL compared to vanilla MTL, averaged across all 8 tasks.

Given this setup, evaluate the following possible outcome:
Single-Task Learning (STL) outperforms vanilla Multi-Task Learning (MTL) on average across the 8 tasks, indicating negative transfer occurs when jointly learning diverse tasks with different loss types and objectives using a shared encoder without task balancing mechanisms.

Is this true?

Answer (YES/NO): NO